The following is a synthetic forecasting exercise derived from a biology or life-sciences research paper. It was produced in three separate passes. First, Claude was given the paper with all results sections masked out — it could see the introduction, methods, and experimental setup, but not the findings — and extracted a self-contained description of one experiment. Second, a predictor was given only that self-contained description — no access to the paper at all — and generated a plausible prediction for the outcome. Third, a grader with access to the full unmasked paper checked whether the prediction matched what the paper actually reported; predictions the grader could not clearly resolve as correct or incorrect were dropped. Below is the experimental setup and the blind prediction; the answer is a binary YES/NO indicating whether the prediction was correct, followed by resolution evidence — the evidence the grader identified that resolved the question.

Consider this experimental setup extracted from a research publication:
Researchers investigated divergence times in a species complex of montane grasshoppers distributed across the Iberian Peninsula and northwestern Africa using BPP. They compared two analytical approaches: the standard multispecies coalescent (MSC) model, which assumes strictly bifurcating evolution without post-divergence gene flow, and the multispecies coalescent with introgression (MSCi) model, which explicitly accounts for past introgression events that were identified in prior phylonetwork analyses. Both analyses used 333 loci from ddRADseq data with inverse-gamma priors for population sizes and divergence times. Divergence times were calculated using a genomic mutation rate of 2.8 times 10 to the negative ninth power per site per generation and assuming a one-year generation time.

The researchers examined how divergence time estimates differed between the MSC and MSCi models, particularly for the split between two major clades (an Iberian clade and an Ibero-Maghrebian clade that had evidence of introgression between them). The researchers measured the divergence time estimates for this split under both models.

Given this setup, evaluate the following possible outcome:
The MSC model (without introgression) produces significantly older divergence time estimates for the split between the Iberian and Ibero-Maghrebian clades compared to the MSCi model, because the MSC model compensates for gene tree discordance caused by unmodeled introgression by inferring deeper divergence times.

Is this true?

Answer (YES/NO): NO